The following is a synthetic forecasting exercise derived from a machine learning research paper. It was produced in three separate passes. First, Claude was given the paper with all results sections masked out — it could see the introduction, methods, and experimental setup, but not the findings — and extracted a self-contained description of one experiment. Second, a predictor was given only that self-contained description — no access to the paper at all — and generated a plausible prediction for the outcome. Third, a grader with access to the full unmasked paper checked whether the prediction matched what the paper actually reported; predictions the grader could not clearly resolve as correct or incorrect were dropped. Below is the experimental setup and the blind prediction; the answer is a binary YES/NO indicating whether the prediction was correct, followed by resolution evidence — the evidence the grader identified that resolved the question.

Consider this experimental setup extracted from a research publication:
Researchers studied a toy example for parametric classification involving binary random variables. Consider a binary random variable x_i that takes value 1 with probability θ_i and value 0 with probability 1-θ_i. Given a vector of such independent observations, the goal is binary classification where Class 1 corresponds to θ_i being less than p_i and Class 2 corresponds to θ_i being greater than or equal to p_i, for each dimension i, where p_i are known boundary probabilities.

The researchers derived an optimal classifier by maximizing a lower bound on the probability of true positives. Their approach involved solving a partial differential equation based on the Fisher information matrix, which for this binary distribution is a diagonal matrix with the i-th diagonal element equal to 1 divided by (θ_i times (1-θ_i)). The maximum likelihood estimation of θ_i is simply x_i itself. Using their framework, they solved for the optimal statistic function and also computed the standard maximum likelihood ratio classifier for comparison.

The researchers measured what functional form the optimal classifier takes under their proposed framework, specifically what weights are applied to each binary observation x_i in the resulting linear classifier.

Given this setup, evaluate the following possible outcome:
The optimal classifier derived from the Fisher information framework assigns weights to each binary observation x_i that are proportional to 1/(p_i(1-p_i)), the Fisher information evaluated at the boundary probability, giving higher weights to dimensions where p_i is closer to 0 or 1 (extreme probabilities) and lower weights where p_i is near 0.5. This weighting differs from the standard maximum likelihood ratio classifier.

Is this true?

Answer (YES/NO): NO